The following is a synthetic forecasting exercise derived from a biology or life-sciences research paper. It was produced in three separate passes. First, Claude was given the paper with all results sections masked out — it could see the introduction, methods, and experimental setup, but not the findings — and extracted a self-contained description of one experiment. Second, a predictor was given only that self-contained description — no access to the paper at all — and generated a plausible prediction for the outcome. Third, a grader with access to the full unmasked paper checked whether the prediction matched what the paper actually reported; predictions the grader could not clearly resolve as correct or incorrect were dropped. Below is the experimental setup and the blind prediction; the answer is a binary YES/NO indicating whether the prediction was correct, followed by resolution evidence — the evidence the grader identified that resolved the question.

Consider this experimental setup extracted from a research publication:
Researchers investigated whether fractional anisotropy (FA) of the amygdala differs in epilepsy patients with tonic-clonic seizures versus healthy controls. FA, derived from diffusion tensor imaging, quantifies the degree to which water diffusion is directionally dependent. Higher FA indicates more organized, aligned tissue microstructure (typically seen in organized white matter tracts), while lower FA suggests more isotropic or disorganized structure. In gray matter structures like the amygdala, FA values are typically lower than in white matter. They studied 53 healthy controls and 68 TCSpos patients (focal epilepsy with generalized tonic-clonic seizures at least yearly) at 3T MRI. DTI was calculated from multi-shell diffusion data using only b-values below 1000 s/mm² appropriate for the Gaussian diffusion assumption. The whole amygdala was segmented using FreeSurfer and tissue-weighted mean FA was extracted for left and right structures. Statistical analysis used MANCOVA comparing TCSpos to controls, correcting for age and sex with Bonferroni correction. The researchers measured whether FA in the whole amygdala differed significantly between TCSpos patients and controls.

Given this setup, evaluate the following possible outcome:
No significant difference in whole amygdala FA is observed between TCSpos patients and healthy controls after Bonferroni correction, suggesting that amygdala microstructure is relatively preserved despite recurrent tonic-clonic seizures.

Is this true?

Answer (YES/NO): YES